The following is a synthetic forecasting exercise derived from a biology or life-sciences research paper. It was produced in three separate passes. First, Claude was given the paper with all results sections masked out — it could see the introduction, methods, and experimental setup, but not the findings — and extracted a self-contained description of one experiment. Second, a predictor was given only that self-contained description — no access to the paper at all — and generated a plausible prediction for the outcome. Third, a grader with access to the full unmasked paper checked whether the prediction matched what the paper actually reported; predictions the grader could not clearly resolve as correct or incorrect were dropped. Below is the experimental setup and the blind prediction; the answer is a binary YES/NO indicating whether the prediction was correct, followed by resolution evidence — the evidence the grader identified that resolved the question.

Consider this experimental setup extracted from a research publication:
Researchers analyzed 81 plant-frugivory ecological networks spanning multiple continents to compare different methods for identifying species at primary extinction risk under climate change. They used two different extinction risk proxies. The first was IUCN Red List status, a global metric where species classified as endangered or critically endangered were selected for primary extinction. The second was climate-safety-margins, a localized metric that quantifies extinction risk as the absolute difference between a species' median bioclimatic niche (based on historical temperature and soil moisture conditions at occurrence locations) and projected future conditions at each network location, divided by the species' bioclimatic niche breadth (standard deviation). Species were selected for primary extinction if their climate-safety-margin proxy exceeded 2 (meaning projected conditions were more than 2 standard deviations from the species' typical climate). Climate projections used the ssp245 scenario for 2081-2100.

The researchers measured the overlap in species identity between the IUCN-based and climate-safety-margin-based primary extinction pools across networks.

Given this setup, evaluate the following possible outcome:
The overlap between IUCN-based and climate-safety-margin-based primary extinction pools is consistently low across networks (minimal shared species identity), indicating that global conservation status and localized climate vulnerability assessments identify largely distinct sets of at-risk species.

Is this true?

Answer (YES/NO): YES